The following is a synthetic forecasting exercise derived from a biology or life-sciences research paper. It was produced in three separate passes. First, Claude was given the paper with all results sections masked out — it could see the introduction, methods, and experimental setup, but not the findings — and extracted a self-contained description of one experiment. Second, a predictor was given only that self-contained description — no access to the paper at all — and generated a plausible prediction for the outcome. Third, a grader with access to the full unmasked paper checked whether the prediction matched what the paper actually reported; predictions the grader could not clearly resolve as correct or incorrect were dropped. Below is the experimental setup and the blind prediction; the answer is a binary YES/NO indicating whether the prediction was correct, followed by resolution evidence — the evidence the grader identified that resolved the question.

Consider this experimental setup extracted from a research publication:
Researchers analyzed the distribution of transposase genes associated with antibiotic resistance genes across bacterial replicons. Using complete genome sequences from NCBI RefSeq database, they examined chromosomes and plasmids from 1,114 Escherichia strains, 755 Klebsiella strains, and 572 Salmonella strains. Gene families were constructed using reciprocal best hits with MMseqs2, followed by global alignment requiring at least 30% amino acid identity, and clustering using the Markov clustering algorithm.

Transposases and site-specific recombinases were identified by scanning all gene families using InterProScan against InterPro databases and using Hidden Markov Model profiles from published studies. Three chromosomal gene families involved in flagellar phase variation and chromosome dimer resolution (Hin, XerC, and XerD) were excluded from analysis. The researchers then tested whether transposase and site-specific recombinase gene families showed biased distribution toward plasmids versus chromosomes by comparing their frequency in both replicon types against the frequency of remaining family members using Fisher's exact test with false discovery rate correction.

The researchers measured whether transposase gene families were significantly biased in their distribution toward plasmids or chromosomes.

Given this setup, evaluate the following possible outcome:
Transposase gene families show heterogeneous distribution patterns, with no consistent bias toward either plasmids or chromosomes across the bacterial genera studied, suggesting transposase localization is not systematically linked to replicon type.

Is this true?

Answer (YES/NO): NO